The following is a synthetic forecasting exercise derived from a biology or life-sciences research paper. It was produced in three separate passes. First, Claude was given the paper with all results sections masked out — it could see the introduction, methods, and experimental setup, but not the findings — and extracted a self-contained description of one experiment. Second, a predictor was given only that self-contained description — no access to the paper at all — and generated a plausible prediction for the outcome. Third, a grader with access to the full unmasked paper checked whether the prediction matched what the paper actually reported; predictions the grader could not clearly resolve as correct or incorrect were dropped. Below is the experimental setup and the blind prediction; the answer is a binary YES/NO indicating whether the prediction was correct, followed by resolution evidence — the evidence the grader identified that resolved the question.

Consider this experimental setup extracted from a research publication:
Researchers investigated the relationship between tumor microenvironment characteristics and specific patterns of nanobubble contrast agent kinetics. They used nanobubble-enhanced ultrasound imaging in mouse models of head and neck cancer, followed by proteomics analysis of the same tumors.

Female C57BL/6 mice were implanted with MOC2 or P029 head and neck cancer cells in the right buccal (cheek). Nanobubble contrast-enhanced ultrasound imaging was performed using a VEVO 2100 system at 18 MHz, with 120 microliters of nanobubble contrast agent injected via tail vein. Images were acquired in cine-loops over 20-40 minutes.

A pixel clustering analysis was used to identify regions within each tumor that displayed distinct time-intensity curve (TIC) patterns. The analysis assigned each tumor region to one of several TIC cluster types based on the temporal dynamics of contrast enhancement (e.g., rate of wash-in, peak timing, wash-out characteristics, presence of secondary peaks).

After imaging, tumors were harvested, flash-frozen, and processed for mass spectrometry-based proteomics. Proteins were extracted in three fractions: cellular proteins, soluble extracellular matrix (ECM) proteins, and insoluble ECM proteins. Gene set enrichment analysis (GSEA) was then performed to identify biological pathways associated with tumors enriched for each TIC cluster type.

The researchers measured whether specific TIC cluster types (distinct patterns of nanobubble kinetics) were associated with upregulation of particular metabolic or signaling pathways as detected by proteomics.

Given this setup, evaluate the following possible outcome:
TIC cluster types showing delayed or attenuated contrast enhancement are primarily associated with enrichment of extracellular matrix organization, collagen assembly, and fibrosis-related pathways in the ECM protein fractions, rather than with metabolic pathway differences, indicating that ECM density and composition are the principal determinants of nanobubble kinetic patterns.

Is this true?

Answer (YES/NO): NO